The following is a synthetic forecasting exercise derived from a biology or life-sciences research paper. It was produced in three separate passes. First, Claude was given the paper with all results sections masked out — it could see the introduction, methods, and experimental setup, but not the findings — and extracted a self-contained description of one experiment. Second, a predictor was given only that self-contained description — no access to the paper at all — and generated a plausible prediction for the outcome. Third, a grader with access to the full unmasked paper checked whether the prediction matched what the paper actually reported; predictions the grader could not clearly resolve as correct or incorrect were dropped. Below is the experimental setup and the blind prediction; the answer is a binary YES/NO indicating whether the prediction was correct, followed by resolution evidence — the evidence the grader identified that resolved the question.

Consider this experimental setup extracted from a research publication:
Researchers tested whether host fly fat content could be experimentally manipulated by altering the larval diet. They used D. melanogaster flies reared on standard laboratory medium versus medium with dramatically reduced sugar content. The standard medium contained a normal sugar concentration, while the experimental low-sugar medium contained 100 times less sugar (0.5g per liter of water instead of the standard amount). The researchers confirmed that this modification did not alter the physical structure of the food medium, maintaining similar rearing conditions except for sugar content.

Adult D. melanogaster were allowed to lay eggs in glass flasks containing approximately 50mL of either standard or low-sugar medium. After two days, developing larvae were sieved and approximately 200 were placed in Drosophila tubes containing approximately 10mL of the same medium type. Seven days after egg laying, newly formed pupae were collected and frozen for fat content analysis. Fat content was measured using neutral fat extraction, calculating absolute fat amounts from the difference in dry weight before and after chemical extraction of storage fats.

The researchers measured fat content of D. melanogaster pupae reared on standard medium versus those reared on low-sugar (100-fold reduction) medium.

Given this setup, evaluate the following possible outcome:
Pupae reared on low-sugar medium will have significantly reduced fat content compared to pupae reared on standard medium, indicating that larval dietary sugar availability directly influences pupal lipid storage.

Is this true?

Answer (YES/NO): YES